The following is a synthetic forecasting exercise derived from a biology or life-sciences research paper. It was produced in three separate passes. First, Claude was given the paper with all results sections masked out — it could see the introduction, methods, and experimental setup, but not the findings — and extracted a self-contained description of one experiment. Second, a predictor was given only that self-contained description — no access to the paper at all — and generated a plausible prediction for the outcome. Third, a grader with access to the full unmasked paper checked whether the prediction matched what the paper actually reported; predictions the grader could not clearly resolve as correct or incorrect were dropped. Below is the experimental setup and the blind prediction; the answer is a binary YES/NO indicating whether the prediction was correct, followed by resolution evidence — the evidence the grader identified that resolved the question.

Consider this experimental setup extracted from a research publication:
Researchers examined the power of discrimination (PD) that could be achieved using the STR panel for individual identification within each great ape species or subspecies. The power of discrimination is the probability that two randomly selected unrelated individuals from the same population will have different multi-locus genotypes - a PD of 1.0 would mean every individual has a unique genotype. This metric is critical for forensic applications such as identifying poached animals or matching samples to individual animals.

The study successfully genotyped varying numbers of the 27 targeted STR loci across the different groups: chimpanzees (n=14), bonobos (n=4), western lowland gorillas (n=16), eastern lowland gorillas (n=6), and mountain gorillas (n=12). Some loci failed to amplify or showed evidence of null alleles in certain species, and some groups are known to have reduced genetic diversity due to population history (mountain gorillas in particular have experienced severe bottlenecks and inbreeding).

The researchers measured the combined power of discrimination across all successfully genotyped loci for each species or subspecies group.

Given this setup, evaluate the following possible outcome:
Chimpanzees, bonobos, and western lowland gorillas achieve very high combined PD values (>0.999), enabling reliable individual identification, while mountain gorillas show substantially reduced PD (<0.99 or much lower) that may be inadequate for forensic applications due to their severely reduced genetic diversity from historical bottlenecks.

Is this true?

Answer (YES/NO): NO